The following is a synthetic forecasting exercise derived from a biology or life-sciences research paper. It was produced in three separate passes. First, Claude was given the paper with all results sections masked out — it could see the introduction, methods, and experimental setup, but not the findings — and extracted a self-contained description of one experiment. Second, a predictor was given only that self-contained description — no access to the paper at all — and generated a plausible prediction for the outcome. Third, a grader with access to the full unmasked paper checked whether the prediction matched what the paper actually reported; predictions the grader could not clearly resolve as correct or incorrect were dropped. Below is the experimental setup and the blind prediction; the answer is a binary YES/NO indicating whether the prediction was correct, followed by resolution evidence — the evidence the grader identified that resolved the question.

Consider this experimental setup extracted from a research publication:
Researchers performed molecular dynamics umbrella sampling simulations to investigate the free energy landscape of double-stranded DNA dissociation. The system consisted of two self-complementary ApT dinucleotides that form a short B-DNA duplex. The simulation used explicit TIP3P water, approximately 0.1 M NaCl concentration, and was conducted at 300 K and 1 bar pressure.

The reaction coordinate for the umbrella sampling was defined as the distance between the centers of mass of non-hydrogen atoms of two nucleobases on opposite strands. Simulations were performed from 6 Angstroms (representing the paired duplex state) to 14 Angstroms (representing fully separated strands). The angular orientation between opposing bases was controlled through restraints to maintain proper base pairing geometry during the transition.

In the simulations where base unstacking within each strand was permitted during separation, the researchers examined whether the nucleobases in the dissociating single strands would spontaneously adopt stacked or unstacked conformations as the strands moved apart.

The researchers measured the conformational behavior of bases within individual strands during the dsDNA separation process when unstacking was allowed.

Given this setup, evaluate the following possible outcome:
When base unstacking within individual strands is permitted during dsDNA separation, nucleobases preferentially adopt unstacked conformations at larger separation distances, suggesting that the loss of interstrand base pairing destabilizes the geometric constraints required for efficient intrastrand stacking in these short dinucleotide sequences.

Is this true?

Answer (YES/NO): NO